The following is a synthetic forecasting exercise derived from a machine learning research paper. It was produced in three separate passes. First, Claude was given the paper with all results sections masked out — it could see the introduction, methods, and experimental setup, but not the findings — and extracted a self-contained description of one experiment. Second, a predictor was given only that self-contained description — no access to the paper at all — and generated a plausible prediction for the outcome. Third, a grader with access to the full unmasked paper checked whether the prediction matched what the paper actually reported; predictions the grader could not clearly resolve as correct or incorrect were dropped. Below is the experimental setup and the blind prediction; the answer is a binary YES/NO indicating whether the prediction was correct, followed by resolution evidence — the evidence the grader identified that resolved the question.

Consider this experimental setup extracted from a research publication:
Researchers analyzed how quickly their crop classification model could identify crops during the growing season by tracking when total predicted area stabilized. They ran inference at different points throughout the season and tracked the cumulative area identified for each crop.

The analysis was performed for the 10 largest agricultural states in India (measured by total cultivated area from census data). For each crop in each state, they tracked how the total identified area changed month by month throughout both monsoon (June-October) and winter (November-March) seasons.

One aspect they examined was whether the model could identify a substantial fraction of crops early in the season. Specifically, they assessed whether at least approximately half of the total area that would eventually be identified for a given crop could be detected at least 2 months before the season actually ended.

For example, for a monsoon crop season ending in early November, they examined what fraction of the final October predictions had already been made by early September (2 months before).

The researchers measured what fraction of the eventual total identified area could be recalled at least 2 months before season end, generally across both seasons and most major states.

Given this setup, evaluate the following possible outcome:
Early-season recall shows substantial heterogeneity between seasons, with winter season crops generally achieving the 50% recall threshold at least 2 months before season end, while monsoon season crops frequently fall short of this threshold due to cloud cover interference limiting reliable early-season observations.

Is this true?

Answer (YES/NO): NO